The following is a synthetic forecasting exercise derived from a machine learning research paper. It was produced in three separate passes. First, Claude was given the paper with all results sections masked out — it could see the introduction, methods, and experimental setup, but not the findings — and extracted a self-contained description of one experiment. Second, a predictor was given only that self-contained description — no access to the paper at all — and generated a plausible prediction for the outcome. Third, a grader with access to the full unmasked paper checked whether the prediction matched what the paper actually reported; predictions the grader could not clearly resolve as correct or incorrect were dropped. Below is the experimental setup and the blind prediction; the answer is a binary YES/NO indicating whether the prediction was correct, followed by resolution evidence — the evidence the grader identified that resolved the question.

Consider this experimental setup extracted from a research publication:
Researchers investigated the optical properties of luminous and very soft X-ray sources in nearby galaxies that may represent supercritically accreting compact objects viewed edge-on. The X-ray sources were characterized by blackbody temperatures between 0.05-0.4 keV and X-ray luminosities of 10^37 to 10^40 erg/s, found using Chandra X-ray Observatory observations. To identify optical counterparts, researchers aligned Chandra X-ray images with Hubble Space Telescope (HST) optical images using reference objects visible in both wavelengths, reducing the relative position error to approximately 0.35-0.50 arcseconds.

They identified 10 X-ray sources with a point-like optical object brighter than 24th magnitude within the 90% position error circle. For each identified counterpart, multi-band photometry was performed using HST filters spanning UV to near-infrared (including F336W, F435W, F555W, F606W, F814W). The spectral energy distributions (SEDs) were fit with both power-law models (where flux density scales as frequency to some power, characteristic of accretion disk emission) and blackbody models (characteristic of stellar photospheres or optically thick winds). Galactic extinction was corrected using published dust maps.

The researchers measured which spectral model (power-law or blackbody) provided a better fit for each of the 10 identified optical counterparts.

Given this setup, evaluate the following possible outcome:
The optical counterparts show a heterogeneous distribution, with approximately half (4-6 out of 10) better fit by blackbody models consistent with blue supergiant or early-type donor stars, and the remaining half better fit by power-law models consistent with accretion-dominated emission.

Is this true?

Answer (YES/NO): NO